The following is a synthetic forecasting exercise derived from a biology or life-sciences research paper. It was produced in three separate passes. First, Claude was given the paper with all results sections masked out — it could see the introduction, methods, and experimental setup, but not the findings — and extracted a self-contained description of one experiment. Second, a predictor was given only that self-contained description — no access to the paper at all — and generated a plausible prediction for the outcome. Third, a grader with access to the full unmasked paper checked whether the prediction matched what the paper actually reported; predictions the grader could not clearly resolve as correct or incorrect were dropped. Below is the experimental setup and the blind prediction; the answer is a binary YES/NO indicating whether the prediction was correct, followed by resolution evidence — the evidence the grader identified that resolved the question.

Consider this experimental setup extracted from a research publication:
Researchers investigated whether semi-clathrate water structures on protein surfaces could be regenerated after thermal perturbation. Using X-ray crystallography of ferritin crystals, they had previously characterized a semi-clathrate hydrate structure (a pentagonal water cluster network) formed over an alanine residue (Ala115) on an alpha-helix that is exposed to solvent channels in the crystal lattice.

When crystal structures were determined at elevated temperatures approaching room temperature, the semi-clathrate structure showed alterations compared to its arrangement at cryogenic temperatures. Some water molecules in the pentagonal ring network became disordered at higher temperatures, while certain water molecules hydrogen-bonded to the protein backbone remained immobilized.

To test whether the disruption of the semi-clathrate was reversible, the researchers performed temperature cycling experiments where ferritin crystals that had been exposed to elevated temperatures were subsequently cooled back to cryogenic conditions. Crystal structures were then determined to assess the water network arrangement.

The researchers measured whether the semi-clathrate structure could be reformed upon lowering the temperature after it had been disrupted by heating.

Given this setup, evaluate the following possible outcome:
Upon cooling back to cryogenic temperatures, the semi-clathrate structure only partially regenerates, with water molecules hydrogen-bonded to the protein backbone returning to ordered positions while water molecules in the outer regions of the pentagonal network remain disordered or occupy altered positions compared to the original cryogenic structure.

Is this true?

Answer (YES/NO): NO